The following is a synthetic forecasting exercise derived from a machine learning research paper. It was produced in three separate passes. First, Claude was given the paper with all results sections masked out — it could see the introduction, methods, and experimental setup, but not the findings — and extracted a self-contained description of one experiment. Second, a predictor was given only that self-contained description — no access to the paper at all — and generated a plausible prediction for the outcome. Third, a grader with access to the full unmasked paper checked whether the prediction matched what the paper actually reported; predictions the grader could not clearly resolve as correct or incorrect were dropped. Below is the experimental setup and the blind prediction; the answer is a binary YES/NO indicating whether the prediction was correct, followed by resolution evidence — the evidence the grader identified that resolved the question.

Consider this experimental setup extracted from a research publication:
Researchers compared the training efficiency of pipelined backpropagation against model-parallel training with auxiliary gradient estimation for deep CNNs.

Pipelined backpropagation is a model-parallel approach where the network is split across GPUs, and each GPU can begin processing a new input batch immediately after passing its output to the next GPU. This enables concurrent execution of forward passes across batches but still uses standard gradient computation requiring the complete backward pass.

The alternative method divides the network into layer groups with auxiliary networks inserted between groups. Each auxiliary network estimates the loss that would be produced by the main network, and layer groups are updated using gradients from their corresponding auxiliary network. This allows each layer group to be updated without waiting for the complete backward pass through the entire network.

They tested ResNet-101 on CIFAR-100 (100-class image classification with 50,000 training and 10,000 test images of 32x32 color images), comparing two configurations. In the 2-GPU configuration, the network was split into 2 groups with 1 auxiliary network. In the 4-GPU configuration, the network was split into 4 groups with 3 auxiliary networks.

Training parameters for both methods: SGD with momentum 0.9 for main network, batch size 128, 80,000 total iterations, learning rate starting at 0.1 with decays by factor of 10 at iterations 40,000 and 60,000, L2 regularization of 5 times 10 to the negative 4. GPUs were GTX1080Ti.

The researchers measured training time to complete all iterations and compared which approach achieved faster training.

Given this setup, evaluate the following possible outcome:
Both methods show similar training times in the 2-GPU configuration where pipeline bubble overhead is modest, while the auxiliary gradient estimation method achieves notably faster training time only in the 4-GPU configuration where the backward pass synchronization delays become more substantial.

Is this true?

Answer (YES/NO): NO